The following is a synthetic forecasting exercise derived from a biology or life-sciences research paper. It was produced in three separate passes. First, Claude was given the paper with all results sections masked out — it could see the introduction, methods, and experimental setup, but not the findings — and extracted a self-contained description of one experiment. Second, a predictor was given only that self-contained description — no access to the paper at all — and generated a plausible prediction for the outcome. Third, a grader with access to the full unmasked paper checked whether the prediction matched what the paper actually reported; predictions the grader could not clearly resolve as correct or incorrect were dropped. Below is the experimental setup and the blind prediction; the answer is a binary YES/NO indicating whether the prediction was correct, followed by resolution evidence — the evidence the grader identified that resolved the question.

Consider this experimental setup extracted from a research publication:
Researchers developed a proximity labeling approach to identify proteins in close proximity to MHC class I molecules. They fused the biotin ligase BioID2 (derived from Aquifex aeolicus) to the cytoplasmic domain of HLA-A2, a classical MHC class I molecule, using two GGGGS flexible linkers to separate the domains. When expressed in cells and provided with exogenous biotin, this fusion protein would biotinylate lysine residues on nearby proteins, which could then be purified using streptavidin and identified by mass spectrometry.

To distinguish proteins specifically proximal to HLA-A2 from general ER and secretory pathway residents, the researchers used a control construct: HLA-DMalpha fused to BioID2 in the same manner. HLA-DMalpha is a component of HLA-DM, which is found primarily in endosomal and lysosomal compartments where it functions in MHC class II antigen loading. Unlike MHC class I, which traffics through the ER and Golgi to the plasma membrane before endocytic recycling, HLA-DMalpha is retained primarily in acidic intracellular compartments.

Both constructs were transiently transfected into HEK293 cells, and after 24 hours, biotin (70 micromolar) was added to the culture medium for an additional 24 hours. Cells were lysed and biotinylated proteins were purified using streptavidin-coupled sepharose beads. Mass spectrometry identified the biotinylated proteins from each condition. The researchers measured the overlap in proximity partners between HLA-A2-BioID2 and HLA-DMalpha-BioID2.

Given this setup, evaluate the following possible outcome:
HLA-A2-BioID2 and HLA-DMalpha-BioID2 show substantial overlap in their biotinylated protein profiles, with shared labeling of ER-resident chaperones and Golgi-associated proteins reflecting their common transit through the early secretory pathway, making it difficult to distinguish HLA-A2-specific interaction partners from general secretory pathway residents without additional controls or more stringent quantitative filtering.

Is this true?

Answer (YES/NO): NO